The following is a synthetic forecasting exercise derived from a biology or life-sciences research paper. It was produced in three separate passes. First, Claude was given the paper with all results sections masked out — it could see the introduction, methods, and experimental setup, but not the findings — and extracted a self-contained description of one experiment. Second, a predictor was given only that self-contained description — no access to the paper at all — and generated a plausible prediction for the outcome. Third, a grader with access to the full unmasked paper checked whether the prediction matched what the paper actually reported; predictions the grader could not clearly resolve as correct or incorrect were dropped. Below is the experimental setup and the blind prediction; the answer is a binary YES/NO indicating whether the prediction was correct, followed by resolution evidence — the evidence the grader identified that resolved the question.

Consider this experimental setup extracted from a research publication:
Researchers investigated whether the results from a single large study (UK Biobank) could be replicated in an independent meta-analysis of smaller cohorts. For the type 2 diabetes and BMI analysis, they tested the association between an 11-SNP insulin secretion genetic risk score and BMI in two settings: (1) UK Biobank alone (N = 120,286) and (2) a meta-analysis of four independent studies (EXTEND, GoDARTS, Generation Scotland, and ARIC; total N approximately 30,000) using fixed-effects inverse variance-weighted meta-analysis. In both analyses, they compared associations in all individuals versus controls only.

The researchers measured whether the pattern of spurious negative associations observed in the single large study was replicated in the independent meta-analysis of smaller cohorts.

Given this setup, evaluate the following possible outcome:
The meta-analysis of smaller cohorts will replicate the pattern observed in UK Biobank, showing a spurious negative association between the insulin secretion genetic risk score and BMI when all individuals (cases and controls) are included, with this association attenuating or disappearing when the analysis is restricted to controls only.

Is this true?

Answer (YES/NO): NO